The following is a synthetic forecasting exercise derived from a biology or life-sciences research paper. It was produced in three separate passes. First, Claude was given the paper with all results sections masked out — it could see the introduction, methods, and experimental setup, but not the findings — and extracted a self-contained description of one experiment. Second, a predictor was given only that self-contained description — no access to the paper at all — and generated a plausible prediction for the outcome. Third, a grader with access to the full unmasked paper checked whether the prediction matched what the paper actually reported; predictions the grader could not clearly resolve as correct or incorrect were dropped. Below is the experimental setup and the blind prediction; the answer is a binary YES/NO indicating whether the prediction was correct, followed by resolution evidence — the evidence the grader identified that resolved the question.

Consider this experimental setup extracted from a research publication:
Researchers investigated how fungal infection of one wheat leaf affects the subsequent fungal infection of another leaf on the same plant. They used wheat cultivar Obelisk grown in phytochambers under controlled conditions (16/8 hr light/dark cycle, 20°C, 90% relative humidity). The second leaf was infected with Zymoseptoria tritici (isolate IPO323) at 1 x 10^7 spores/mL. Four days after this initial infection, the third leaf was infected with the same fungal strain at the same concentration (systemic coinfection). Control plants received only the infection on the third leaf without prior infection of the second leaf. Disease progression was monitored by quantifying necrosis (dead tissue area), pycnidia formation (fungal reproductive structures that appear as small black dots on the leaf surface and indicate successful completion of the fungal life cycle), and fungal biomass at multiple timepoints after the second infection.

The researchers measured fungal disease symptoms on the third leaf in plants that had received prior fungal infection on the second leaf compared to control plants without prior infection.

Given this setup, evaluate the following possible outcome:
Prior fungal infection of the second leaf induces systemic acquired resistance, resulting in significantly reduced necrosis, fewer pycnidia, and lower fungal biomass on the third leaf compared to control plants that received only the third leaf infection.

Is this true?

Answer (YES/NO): NO